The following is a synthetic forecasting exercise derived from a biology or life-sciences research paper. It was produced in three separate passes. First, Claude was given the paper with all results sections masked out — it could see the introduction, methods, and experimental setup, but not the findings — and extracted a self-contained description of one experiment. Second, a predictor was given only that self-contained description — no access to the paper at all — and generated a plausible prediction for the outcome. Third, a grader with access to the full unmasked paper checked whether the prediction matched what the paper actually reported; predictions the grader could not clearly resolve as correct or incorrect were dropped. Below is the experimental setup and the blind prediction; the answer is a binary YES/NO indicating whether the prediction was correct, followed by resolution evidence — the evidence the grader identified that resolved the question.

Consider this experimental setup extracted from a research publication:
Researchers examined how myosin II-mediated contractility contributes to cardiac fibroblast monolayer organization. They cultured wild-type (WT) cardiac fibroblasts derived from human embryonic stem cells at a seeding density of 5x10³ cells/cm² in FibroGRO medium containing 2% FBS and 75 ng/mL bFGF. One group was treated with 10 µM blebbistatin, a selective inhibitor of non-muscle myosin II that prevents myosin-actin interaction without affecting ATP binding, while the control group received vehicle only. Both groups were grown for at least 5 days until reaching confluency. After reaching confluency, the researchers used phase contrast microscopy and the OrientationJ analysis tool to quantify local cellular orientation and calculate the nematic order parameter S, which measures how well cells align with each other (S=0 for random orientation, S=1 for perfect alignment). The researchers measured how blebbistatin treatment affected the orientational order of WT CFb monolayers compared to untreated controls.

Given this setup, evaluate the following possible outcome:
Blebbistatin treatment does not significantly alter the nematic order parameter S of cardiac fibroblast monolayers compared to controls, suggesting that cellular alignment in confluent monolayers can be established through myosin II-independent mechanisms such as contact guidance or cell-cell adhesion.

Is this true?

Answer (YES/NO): NO